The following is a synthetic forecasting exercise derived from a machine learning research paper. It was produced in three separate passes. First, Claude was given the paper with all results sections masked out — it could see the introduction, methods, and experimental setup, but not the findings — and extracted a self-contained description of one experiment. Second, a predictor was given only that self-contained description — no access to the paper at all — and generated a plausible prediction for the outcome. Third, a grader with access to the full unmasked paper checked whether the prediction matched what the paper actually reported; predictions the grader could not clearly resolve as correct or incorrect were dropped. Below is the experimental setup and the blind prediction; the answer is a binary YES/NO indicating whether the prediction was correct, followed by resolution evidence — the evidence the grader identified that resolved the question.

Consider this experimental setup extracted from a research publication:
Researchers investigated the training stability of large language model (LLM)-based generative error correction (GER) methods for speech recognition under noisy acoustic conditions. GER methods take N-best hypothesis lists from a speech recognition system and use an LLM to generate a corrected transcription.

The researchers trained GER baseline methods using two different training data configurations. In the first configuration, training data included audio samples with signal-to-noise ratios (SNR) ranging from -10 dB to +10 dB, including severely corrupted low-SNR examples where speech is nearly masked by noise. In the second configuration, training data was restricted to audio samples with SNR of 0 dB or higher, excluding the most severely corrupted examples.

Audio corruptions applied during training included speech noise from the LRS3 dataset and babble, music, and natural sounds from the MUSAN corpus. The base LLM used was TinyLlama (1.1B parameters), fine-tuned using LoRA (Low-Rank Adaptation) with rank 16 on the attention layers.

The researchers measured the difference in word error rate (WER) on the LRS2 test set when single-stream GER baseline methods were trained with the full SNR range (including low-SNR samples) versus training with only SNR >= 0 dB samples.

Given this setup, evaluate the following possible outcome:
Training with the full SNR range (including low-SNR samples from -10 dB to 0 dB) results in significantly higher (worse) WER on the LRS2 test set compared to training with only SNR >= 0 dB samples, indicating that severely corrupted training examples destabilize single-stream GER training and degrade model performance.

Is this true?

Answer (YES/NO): YES